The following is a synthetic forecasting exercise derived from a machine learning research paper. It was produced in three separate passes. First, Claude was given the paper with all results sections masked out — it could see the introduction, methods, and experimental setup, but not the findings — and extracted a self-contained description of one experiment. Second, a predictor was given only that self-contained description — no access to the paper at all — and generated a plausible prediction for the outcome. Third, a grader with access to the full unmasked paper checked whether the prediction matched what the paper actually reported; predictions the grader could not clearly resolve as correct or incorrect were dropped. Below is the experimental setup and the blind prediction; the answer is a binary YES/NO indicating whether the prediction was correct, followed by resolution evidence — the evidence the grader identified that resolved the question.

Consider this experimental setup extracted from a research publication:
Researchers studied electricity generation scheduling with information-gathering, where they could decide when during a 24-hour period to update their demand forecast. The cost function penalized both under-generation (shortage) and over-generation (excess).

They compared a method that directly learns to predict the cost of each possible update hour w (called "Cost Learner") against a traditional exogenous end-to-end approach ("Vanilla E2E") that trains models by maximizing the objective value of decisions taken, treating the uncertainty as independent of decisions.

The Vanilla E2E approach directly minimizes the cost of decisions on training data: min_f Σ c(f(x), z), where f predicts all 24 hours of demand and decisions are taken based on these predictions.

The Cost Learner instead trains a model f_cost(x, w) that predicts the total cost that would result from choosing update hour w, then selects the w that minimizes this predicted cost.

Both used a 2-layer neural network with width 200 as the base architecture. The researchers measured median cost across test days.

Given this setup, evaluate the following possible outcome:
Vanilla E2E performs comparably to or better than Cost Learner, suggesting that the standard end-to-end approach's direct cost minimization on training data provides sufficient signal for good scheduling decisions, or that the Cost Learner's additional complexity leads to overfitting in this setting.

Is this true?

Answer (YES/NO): NO